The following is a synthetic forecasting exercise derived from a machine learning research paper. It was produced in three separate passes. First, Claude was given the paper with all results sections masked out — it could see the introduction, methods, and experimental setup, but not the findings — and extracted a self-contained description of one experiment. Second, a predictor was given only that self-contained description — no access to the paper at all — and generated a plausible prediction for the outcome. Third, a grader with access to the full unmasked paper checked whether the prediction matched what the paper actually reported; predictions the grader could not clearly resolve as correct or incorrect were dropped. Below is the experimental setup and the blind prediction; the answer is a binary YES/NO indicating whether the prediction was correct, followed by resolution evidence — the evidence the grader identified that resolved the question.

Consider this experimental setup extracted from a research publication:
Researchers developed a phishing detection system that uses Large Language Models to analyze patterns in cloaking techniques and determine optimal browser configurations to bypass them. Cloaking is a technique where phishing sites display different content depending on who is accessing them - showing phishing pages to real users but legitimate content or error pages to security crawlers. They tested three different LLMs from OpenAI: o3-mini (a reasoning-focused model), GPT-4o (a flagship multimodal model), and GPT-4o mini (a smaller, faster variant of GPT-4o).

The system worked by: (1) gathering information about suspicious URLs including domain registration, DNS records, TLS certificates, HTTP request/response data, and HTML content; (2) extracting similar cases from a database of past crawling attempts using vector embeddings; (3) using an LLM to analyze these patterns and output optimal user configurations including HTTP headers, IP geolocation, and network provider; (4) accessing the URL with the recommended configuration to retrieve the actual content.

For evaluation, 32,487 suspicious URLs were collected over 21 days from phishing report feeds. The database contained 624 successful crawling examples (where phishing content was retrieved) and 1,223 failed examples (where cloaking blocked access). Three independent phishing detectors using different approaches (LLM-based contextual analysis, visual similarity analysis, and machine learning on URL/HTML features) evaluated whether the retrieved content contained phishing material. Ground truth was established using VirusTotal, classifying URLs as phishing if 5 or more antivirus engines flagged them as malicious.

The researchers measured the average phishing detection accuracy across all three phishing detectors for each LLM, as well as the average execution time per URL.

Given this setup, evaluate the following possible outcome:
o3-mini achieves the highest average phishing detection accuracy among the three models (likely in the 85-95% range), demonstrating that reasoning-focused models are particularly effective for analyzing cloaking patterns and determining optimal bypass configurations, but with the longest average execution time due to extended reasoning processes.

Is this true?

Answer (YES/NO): NO